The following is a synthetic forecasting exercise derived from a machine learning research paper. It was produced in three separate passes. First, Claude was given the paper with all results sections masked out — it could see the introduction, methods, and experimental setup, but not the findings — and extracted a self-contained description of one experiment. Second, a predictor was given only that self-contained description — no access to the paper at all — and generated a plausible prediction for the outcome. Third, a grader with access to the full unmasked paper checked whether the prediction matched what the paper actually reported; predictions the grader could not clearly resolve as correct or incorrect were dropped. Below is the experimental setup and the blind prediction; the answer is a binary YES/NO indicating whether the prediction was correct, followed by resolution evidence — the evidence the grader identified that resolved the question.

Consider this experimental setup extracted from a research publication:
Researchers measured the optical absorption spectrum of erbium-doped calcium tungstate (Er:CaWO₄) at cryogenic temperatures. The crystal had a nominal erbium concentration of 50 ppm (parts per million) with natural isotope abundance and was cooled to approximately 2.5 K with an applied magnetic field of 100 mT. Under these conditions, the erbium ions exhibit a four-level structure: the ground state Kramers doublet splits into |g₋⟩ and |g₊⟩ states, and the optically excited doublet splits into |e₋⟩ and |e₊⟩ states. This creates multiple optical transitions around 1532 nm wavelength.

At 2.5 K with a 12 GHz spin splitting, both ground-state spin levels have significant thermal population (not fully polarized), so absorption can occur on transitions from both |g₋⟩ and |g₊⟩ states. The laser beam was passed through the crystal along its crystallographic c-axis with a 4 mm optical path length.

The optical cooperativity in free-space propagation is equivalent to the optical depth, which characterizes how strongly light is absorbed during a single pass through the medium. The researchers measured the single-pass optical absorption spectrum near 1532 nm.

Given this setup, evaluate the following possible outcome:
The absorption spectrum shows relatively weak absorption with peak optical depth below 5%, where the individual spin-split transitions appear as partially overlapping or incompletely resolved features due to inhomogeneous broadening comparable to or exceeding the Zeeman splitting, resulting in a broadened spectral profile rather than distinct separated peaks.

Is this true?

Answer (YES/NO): NO